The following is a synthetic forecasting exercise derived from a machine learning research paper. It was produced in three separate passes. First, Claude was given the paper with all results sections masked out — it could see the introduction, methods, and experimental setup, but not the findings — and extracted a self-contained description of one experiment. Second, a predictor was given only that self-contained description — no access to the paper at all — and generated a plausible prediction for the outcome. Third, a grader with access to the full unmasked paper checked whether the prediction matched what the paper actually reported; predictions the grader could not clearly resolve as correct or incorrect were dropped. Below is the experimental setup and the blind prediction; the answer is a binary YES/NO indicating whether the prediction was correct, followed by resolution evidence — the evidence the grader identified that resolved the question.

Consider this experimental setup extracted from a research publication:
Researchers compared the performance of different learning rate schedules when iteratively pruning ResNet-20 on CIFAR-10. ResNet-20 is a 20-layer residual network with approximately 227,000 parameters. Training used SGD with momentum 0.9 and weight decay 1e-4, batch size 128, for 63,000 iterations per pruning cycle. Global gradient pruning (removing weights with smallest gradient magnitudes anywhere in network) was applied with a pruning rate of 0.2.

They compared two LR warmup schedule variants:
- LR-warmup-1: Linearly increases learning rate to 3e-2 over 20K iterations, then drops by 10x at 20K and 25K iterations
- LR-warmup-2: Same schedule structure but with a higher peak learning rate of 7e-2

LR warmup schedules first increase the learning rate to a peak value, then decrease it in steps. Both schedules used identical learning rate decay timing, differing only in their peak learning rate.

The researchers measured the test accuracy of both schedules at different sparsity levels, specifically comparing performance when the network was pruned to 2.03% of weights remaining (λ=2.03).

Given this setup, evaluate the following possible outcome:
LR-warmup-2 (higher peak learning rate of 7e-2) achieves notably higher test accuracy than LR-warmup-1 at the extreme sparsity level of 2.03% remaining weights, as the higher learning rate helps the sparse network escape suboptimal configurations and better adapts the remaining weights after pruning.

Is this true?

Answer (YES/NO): YES